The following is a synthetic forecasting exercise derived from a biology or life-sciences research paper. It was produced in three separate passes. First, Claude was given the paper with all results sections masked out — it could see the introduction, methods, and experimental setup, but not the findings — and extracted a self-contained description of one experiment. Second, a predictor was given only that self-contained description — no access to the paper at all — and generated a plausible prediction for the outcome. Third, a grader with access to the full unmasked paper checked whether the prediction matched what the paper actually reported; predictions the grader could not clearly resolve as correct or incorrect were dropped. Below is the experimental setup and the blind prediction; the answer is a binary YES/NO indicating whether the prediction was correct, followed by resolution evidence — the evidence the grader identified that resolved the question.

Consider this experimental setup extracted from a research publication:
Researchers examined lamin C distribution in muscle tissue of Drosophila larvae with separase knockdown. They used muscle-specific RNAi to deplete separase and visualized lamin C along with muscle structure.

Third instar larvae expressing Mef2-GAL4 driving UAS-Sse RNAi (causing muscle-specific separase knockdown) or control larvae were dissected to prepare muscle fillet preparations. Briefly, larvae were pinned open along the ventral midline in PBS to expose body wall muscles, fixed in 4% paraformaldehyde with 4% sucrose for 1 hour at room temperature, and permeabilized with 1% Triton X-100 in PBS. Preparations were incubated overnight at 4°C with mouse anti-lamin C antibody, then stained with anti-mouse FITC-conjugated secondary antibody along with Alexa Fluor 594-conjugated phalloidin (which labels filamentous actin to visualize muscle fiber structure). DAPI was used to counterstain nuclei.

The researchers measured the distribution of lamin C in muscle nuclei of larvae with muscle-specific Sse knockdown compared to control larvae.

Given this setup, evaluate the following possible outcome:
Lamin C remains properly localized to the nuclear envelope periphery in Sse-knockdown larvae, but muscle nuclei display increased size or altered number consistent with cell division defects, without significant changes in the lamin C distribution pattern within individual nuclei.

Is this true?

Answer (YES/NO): NO